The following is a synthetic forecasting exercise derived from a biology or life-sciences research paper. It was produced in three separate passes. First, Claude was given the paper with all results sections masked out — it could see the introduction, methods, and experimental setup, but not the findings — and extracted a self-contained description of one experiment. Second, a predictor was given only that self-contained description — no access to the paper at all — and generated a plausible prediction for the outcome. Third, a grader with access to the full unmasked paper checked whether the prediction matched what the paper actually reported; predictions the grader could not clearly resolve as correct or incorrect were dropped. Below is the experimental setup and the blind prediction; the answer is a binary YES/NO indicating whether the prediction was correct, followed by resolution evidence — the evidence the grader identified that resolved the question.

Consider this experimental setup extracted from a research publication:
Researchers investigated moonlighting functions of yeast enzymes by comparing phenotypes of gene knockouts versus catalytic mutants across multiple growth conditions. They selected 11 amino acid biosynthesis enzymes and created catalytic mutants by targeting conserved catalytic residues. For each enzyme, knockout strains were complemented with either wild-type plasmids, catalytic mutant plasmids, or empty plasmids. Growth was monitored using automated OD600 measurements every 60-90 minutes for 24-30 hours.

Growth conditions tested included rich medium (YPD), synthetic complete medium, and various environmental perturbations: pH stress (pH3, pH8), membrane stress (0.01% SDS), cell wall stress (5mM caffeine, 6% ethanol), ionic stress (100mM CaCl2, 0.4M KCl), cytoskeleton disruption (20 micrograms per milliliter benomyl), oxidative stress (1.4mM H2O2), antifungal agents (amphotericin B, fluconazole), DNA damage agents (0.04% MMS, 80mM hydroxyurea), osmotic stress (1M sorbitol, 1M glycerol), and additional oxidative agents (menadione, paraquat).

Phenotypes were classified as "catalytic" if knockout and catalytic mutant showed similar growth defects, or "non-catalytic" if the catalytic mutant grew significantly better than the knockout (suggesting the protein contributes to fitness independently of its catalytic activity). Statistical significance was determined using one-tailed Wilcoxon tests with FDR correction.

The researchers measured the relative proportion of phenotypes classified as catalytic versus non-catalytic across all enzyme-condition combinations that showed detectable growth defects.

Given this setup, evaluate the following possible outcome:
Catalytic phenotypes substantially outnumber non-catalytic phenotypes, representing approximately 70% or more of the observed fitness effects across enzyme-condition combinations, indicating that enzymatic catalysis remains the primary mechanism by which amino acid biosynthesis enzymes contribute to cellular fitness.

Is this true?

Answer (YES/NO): YES